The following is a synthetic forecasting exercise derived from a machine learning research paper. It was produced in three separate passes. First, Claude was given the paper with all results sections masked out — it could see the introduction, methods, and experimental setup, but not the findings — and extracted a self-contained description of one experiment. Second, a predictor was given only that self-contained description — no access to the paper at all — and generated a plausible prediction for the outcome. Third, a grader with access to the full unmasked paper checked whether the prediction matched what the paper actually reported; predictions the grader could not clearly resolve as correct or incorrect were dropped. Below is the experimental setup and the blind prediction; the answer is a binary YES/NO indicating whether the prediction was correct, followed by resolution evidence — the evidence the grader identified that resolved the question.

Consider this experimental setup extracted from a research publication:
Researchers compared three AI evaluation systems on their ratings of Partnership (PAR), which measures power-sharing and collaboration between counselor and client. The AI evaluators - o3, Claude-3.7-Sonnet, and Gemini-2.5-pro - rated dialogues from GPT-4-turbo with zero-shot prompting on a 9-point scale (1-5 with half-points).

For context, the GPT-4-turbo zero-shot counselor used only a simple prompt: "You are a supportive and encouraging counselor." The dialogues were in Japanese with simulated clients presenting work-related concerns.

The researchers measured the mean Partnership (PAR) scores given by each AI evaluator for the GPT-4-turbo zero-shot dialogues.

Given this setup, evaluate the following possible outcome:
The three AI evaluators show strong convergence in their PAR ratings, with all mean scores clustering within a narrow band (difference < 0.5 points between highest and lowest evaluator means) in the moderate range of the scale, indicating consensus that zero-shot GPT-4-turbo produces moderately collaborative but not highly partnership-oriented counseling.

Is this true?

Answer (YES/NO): NO